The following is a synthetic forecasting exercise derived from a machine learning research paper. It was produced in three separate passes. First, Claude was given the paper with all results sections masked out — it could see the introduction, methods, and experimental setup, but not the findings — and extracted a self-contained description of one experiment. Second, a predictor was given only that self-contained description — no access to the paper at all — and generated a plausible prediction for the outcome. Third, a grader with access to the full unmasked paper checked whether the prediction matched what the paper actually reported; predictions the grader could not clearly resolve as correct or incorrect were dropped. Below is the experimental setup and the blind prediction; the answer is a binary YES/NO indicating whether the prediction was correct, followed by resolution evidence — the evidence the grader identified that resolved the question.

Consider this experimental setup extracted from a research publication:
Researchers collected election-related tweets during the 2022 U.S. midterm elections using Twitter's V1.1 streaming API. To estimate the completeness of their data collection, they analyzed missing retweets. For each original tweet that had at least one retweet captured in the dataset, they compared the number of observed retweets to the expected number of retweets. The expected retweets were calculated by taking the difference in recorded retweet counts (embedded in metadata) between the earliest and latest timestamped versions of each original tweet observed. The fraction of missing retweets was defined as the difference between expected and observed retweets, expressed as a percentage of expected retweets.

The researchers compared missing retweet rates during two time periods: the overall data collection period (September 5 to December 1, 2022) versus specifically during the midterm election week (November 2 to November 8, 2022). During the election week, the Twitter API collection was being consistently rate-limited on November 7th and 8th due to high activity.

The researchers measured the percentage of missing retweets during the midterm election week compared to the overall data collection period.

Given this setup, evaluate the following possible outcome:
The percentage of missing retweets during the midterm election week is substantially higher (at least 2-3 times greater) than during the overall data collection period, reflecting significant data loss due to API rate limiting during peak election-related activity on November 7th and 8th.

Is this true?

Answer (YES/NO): NO